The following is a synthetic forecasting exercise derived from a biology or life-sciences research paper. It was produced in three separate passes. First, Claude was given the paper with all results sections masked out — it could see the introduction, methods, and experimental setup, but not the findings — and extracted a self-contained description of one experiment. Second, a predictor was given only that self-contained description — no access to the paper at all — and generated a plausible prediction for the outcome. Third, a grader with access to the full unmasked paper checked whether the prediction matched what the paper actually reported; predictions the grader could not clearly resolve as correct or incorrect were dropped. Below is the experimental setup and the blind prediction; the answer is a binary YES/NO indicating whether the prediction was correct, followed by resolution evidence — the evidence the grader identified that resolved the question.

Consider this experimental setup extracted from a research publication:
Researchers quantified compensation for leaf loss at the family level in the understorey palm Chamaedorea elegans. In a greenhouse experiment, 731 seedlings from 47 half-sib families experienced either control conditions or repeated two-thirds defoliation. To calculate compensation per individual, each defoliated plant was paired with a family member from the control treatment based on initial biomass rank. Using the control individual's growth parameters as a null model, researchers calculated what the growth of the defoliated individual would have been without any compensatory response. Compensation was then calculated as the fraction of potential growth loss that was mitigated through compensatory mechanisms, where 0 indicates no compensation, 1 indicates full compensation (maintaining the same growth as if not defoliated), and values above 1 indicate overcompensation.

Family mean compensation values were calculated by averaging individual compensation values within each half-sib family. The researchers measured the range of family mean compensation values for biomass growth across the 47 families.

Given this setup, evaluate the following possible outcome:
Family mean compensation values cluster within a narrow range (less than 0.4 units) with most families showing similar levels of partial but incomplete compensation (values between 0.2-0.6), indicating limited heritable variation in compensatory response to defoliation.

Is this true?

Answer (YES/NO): NO